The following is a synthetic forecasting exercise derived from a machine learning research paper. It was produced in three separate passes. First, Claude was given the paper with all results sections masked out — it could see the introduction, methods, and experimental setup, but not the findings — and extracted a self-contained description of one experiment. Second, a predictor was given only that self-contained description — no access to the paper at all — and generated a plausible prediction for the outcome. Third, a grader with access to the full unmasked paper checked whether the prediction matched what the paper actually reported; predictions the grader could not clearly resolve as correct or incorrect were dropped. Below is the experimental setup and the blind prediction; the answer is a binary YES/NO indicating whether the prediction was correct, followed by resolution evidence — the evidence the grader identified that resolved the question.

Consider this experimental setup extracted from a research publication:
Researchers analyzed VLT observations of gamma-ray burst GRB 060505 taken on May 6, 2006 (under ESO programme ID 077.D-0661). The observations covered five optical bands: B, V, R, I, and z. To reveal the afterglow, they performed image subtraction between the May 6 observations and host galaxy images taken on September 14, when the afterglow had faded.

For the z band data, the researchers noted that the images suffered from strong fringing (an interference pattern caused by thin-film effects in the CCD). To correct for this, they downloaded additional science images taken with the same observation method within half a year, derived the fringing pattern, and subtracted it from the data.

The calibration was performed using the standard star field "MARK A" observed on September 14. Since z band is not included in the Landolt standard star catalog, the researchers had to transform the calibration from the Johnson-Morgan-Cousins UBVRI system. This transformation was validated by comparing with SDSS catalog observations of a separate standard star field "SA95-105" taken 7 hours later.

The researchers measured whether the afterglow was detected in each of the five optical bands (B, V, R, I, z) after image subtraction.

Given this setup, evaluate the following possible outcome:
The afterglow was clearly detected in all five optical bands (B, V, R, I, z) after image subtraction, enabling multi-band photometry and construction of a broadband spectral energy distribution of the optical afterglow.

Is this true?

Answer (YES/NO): YES